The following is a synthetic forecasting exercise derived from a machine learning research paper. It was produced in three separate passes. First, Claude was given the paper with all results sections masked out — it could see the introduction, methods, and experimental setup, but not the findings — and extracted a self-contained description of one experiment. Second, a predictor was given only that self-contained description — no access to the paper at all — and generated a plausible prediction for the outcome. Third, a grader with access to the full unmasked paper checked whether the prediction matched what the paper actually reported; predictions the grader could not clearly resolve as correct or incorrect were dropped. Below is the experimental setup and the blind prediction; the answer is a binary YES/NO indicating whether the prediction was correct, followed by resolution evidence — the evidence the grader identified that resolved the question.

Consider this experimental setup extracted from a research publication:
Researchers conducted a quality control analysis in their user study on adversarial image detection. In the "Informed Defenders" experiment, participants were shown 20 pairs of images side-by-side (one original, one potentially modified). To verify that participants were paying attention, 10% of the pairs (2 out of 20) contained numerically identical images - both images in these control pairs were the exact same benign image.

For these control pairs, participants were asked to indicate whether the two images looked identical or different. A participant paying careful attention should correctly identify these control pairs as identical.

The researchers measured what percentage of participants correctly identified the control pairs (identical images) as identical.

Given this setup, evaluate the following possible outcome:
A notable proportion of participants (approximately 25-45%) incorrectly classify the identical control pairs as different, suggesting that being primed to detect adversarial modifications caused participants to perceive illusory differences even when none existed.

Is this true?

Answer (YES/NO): NO